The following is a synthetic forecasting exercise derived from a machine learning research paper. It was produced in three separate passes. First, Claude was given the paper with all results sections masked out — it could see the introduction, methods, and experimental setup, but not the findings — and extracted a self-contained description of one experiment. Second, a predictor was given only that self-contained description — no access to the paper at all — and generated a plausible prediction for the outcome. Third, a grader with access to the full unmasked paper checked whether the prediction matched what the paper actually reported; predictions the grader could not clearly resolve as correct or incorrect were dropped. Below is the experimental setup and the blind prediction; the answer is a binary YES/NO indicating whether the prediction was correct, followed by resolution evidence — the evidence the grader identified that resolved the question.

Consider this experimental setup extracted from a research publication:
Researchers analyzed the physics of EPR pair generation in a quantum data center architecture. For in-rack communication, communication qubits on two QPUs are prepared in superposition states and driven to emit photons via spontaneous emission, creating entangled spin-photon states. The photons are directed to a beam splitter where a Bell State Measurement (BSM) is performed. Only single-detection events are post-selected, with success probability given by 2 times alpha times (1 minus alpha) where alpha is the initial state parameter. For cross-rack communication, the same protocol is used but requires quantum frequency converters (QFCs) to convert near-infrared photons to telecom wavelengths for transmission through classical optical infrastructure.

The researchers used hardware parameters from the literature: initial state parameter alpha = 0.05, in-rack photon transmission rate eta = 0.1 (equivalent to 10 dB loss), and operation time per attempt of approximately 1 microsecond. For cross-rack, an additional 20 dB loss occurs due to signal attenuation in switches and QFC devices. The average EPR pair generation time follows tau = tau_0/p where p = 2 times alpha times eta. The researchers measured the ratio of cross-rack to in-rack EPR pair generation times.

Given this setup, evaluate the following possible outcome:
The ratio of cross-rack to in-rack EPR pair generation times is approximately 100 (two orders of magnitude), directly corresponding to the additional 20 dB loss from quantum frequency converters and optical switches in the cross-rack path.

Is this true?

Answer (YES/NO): YES